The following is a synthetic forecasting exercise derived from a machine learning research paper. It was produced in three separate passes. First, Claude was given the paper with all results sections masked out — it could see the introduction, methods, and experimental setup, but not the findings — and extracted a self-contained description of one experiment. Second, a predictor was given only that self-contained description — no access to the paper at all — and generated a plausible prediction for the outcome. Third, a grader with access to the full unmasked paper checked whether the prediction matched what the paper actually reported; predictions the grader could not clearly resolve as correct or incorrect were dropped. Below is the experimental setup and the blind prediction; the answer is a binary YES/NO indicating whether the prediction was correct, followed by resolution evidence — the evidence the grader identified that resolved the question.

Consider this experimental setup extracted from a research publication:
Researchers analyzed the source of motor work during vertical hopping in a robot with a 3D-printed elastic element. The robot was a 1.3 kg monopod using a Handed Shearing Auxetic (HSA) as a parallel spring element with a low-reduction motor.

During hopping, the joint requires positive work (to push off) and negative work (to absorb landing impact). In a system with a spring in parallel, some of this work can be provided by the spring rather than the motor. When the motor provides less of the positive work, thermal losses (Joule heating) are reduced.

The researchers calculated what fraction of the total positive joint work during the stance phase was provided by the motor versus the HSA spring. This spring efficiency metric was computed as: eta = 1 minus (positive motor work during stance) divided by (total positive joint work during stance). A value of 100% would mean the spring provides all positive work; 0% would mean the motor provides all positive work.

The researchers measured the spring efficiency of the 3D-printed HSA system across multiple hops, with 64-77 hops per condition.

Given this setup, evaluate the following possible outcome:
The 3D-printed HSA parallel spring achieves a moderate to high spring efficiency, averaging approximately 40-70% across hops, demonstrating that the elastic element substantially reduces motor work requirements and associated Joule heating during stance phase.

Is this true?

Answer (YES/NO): NO